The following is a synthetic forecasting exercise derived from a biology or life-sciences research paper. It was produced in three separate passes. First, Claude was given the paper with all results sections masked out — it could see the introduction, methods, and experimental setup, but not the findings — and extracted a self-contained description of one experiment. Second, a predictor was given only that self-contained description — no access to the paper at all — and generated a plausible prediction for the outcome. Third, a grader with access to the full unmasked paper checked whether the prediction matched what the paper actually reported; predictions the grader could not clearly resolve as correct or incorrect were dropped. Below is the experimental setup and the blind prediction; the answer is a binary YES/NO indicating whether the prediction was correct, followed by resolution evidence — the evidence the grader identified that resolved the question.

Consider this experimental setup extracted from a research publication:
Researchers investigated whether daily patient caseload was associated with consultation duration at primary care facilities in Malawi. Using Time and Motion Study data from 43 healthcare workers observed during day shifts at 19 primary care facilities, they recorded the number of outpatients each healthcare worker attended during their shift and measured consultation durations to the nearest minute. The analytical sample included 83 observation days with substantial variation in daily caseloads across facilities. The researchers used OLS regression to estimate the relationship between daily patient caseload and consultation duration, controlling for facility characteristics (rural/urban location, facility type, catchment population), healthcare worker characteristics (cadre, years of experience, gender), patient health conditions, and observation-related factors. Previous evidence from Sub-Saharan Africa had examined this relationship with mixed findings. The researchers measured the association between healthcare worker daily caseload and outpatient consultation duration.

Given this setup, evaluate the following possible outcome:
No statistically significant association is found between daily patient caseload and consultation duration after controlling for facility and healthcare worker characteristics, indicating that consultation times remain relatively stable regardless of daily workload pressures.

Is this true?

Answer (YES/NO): NO